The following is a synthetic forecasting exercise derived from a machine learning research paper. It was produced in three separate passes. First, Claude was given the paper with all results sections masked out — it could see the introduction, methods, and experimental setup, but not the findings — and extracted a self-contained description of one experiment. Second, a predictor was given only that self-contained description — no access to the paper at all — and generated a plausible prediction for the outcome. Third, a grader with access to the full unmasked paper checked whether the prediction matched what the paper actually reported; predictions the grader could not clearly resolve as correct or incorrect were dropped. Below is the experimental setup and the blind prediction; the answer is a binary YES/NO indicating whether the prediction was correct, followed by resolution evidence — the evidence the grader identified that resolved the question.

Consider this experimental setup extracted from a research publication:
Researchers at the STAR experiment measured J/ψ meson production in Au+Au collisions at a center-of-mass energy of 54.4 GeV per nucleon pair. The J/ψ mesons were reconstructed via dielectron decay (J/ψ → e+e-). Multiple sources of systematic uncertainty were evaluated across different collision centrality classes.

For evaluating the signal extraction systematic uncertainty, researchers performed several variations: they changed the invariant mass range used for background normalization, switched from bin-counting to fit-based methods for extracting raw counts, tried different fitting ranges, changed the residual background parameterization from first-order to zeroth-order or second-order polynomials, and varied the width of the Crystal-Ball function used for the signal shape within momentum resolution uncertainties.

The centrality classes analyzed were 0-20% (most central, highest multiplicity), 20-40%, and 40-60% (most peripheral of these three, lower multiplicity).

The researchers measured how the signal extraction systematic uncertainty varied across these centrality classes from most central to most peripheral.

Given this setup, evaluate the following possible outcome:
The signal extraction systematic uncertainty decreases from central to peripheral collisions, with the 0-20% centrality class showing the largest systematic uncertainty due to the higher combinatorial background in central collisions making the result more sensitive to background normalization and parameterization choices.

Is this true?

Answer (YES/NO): YES